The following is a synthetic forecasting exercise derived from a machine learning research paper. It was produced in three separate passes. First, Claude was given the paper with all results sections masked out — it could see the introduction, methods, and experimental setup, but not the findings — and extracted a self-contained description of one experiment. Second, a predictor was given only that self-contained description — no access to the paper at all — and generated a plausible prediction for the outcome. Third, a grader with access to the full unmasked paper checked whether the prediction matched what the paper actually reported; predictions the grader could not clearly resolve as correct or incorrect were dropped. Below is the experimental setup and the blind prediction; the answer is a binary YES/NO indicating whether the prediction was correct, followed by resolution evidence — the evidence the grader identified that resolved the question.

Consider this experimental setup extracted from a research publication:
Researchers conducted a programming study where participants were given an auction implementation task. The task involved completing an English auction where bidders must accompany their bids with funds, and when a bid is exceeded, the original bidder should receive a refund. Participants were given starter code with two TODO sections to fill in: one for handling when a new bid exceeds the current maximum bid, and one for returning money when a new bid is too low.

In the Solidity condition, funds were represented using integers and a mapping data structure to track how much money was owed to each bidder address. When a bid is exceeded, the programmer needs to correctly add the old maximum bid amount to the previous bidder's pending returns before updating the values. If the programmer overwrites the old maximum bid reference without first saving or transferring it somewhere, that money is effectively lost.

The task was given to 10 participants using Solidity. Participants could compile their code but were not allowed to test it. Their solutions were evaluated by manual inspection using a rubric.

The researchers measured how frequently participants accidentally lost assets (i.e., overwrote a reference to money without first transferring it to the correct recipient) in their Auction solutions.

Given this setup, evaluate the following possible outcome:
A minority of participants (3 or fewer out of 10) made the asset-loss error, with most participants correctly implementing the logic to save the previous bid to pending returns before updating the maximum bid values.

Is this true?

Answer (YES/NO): NO